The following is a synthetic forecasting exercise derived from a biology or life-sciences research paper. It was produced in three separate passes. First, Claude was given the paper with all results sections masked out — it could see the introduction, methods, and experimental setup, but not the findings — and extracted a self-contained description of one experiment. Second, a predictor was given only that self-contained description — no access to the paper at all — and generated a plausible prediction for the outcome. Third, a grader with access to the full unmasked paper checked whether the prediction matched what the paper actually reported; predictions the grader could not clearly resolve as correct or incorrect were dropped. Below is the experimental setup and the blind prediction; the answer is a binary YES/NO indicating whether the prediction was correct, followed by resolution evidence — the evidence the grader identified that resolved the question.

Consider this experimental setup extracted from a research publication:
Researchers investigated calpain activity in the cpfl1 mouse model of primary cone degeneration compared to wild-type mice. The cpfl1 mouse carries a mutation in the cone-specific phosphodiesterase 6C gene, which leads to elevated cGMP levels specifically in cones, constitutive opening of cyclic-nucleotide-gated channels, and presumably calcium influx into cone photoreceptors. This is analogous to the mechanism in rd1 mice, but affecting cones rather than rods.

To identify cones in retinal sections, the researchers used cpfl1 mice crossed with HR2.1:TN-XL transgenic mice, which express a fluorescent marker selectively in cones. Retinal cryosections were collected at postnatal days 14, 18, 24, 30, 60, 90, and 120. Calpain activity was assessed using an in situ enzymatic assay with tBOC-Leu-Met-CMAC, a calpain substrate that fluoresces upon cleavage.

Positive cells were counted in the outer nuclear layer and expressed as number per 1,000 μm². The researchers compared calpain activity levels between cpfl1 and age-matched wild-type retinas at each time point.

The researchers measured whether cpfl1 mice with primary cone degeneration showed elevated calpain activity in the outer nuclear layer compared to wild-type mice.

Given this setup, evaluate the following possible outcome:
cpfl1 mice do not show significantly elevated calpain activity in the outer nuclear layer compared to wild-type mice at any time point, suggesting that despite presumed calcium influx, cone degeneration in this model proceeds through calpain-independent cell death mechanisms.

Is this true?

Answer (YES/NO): NO